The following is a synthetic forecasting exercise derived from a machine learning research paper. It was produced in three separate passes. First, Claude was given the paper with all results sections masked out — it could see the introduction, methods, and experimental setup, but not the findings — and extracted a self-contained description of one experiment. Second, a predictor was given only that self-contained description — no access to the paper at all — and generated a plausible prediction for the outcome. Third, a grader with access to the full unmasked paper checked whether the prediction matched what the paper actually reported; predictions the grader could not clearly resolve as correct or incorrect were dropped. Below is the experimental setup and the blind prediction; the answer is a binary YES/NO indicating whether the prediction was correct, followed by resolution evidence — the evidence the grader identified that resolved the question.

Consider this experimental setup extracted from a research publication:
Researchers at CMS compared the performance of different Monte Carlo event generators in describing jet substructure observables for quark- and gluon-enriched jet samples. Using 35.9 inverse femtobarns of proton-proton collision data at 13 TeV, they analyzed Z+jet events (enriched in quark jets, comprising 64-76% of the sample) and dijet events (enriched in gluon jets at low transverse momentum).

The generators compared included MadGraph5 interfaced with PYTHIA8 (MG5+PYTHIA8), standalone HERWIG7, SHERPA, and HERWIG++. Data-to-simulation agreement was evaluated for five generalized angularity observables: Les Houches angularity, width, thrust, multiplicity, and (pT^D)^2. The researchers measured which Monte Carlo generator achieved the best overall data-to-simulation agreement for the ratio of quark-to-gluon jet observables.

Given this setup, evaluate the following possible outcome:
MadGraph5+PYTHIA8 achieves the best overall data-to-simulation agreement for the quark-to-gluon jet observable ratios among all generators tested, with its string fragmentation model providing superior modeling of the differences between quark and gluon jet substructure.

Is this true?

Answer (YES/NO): NO